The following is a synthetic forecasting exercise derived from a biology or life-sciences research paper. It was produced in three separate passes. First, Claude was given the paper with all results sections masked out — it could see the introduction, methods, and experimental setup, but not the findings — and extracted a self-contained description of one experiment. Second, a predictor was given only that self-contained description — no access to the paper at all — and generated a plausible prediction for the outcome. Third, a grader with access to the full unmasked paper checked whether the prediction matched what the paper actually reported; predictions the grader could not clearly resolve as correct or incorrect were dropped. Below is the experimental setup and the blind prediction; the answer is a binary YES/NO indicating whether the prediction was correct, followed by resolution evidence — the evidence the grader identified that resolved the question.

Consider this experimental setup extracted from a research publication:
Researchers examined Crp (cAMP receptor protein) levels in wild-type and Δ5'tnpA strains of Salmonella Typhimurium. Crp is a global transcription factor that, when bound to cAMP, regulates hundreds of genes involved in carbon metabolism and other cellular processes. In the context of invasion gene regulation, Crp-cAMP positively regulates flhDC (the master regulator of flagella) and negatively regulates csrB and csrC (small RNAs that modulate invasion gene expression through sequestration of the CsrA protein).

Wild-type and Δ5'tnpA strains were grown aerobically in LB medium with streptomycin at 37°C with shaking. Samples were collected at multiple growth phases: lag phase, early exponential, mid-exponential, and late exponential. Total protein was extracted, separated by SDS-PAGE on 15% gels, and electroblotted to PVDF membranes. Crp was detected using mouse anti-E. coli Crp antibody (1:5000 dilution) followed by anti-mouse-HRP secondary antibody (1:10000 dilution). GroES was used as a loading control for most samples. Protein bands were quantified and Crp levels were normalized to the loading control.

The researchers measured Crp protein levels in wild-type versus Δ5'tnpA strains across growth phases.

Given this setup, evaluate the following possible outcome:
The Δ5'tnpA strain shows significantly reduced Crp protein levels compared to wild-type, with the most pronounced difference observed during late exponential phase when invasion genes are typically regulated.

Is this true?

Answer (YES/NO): NO